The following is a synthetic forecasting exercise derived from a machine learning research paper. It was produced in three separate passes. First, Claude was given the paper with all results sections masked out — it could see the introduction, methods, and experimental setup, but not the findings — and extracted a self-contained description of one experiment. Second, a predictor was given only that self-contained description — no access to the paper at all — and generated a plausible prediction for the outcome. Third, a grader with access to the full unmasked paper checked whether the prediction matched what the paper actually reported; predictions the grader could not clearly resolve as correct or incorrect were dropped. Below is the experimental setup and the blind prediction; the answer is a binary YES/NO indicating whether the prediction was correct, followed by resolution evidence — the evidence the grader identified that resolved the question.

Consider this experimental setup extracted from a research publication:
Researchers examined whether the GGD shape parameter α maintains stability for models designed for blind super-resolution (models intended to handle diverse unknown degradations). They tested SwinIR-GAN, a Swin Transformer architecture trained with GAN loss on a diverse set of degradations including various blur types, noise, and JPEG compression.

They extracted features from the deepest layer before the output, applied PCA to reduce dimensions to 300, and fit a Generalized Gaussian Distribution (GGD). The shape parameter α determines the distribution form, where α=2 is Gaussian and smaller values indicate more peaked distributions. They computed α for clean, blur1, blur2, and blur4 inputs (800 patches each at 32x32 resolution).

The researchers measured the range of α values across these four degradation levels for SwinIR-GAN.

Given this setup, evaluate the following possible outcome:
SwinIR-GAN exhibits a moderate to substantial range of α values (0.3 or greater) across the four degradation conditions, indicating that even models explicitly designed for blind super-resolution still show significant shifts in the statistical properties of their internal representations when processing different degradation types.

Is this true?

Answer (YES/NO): NO